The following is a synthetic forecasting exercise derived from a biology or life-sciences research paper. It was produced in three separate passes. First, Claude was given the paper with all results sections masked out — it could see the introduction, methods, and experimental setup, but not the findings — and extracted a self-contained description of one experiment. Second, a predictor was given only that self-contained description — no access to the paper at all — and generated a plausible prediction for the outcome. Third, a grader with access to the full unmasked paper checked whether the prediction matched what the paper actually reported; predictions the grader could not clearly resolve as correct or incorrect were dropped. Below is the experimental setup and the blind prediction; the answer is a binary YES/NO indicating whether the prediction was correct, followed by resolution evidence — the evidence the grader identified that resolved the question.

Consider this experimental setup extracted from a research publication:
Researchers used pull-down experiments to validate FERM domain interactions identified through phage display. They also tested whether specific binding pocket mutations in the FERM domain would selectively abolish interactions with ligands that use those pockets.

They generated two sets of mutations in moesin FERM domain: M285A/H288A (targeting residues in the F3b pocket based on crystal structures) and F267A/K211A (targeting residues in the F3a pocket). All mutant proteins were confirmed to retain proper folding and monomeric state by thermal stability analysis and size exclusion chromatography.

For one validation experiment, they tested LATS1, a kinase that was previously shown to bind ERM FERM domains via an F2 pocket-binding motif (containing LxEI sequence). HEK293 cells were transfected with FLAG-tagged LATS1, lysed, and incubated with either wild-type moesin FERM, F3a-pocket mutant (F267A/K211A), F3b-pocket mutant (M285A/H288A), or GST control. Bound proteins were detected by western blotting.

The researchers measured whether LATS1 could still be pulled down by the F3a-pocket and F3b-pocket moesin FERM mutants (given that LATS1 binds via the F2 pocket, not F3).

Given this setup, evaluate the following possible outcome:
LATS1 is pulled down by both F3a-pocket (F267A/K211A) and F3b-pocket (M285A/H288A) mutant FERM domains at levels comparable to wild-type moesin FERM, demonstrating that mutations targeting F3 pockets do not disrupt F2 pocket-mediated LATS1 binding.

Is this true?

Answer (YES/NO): NO